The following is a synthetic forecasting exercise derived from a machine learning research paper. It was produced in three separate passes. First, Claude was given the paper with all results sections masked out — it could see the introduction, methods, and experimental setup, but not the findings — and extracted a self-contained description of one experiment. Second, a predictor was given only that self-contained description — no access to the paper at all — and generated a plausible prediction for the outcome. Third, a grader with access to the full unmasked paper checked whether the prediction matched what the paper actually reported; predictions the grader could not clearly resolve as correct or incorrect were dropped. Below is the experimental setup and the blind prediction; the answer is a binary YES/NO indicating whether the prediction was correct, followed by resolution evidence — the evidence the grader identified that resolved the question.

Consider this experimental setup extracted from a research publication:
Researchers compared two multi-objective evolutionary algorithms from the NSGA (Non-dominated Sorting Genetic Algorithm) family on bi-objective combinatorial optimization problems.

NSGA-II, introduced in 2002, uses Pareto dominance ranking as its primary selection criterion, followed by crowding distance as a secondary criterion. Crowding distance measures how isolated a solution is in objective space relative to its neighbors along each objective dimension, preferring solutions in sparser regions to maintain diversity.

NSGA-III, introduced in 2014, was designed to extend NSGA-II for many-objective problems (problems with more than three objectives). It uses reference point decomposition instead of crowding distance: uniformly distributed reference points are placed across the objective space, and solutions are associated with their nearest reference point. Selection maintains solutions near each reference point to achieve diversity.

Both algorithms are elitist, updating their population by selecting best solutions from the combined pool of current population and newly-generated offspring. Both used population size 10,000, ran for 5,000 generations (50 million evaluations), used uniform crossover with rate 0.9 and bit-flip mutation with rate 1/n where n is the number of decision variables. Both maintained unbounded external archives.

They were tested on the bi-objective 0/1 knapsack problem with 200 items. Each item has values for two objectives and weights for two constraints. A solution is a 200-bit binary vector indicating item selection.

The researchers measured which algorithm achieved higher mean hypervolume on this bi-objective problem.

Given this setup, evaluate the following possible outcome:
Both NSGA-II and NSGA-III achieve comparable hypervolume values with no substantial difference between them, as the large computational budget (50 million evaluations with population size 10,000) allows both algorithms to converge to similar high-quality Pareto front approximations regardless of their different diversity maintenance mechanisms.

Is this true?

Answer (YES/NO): NO